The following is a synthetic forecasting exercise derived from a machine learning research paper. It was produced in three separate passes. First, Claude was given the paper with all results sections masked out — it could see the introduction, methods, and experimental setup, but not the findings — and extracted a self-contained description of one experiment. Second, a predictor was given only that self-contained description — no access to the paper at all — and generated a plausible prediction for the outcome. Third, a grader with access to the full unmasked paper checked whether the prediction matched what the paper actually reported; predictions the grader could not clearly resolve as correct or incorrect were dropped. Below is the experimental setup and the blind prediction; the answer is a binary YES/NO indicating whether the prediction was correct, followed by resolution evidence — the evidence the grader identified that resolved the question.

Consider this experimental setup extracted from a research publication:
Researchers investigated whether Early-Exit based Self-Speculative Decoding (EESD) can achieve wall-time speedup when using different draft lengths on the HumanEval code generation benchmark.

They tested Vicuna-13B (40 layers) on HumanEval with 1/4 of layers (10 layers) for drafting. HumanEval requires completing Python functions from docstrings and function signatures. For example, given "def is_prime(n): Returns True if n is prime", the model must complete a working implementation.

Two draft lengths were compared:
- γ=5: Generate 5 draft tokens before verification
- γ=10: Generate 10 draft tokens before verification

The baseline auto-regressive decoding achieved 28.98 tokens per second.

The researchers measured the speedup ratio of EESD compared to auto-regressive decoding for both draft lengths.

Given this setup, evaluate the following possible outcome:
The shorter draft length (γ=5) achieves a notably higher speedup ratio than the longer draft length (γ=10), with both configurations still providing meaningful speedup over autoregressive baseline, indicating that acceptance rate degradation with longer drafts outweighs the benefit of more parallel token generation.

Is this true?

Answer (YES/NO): YES